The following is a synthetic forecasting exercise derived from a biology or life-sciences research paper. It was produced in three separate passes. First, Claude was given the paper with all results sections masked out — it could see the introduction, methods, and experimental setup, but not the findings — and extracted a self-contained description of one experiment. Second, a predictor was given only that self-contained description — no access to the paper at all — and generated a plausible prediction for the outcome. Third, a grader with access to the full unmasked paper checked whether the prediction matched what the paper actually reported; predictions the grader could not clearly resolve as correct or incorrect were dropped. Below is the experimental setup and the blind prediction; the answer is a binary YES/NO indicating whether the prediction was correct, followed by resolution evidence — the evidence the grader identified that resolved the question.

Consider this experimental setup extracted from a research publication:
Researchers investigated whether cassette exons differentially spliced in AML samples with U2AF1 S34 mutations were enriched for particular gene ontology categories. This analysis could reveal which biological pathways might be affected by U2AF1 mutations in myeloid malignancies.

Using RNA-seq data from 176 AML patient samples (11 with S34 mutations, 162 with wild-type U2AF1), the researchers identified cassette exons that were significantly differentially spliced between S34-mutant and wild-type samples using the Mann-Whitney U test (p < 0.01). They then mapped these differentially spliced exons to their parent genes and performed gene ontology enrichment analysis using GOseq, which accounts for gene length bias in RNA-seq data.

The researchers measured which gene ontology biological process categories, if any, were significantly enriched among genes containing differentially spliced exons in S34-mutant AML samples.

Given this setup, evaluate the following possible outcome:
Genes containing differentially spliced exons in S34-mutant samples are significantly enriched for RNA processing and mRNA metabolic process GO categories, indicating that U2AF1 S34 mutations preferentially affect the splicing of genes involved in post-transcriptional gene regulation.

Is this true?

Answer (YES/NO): NO